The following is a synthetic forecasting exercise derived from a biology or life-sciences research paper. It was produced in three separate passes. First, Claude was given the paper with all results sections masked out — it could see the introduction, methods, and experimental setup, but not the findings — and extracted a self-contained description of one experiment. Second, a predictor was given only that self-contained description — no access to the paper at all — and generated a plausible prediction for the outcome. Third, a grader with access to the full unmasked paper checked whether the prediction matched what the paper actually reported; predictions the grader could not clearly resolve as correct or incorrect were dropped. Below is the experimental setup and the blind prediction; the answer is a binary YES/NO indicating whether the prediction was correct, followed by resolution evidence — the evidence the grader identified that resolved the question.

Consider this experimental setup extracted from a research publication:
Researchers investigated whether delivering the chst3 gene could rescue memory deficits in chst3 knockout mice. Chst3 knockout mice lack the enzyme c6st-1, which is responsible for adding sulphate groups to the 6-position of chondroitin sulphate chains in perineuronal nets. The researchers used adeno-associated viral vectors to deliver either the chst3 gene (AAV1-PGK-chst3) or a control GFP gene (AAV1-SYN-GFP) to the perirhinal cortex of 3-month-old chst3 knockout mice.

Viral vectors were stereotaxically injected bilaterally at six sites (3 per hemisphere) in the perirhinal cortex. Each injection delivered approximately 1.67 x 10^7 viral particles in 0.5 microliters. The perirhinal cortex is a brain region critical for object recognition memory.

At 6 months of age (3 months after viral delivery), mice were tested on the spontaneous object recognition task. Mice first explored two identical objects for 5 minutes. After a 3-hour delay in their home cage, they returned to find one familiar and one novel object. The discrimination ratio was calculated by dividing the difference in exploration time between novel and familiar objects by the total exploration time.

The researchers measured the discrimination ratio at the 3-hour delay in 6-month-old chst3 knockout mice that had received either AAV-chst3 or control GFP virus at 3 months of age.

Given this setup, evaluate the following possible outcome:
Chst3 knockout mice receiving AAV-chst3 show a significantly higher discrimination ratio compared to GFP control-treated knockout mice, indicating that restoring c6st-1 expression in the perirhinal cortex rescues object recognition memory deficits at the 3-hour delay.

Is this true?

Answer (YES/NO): YES